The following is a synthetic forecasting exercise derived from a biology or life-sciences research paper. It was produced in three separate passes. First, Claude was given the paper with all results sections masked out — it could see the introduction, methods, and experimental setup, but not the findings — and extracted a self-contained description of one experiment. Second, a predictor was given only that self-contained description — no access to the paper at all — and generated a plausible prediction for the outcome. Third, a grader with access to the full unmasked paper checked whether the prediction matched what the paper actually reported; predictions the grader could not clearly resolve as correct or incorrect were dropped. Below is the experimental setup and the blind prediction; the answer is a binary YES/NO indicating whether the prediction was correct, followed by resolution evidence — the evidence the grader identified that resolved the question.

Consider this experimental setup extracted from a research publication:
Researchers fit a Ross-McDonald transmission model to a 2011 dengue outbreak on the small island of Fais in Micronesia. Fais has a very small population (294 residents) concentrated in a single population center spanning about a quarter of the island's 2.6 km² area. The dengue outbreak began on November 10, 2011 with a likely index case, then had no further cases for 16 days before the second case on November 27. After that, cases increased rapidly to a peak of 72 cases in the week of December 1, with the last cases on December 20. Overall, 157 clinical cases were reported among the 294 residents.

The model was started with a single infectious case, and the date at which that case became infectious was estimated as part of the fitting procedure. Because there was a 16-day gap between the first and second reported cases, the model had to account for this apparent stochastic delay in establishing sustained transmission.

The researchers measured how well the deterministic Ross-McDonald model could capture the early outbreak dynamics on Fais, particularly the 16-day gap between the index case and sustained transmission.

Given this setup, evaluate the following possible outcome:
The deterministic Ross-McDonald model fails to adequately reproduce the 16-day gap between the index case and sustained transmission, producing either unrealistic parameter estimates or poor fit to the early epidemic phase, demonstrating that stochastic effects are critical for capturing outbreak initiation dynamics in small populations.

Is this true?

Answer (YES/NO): NO